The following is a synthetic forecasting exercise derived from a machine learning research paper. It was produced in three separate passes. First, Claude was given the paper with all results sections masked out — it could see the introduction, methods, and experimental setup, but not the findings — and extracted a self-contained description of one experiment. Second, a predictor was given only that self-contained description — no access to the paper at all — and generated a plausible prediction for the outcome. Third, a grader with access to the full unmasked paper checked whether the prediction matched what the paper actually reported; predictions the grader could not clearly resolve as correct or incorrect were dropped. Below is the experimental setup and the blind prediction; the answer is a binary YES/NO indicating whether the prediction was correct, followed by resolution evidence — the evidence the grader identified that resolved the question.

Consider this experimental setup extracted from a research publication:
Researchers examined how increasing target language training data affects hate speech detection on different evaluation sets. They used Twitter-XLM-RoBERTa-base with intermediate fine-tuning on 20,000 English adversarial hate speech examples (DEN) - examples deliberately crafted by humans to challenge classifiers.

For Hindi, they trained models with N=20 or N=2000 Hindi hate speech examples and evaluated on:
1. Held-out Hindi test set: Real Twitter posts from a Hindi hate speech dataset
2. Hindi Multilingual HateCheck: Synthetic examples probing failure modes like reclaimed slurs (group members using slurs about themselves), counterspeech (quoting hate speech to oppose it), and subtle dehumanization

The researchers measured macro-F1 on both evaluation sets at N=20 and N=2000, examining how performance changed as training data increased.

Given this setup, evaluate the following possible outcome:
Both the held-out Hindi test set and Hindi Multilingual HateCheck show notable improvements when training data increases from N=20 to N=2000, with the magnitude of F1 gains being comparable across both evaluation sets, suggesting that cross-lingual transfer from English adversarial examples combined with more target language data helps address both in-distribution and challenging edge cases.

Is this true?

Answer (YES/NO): NO